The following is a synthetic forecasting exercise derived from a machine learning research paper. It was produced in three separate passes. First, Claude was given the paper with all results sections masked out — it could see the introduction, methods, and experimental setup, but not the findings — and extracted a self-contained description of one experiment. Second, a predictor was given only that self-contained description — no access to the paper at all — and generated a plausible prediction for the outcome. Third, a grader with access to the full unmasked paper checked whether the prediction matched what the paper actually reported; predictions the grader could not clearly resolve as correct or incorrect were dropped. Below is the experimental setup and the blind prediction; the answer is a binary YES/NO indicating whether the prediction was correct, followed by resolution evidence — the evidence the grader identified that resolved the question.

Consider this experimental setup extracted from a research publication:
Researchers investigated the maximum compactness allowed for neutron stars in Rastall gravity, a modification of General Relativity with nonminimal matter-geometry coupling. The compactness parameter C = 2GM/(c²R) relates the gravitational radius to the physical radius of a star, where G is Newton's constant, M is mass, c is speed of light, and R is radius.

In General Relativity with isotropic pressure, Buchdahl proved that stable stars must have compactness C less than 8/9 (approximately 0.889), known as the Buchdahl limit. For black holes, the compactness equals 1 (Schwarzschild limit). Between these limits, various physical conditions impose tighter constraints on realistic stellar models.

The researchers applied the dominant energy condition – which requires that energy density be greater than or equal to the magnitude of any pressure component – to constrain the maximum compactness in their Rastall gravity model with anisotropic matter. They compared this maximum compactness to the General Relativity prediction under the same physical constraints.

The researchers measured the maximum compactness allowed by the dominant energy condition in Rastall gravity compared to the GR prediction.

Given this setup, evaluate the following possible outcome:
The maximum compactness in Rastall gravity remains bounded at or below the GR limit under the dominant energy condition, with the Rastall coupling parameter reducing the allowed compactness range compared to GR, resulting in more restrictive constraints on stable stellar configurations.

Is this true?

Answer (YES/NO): NO